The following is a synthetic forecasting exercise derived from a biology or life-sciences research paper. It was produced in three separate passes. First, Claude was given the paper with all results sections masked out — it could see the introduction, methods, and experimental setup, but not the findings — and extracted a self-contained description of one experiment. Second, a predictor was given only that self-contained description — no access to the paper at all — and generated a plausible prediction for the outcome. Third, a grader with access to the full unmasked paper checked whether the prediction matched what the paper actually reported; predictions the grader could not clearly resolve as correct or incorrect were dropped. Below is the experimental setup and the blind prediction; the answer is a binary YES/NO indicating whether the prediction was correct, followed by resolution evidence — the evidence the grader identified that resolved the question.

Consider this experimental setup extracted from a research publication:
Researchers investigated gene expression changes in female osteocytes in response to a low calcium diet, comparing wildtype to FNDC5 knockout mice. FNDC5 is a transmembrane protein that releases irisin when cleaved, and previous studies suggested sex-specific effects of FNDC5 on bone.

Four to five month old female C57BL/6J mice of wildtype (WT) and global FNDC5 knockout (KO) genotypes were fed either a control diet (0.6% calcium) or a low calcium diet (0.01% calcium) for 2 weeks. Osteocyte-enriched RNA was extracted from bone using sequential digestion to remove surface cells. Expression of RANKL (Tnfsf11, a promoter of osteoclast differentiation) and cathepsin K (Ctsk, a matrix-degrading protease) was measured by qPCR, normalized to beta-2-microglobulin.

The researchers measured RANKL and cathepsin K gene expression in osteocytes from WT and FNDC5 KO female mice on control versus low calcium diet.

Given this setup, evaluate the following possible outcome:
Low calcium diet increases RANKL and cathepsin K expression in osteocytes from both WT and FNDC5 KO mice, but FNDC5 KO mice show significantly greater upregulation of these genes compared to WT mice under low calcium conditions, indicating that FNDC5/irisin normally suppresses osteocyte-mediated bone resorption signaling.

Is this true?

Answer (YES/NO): NO